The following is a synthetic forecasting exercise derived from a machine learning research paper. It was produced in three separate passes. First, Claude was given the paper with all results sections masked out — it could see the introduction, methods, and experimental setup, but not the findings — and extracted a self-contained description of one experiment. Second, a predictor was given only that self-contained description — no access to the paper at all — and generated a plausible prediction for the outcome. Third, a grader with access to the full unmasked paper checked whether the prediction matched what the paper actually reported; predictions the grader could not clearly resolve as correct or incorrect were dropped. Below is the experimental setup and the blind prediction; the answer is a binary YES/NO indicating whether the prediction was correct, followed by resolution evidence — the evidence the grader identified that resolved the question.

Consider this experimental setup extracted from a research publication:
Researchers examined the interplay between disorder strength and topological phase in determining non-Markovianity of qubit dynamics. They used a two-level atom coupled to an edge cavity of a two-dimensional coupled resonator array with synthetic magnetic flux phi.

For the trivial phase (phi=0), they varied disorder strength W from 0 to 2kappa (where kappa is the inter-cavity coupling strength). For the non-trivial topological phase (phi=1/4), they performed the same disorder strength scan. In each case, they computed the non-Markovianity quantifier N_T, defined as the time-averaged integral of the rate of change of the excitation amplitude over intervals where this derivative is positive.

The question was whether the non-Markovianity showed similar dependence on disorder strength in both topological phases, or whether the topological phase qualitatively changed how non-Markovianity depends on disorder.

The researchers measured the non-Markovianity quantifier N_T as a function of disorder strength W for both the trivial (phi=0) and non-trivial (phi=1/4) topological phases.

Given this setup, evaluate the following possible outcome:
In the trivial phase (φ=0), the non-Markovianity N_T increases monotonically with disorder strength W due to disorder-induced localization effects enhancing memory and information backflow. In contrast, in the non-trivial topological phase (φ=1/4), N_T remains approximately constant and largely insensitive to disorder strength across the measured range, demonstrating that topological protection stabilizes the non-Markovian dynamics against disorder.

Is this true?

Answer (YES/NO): NO